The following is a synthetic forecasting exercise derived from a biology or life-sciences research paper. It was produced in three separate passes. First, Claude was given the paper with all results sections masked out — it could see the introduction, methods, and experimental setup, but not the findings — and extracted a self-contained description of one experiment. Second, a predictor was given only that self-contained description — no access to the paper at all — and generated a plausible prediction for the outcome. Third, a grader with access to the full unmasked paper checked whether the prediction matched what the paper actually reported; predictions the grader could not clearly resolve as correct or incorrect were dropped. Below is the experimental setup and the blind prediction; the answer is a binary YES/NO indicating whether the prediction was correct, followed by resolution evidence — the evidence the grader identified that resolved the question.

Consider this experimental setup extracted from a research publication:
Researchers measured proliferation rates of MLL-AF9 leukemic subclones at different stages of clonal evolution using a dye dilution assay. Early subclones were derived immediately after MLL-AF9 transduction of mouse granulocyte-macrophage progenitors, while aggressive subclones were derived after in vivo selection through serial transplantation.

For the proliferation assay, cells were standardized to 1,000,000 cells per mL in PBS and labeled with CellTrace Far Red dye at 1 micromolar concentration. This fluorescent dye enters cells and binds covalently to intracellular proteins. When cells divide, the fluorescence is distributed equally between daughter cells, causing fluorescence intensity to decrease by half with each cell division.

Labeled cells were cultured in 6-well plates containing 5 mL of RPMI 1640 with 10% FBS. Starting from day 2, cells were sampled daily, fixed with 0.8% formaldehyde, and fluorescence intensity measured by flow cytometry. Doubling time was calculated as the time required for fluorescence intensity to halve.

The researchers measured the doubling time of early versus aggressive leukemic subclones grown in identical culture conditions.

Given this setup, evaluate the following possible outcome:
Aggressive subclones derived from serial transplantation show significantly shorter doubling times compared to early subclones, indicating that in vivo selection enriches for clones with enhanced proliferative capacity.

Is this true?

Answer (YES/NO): NO